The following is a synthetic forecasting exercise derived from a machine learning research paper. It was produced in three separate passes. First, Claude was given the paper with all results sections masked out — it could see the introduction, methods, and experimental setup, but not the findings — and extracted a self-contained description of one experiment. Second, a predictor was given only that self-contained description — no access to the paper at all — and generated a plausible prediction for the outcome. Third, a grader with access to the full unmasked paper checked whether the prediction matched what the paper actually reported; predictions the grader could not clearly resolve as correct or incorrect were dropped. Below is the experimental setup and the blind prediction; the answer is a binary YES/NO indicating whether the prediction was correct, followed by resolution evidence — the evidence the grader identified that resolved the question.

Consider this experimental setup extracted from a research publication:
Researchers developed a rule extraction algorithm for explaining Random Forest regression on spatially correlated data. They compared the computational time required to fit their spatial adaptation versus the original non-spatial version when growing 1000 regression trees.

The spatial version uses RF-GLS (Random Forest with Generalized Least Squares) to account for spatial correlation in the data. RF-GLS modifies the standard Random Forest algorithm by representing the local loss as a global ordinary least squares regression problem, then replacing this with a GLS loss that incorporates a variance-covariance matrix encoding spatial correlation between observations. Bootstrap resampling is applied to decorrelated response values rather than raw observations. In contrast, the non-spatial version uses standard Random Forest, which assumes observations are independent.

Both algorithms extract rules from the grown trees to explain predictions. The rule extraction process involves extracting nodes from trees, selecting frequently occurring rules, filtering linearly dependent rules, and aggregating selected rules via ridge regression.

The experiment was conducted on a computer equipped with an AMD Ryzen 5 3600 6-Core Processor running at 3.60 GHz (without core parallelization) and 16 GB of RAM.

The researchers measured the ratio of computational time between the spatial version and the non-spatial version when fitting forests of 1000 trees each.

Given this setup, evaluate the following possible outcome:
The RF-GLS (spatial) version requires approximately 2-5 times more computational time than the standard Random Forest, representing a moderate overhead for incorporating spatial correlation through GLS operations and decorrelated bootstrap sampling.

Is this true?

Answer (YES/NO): NO